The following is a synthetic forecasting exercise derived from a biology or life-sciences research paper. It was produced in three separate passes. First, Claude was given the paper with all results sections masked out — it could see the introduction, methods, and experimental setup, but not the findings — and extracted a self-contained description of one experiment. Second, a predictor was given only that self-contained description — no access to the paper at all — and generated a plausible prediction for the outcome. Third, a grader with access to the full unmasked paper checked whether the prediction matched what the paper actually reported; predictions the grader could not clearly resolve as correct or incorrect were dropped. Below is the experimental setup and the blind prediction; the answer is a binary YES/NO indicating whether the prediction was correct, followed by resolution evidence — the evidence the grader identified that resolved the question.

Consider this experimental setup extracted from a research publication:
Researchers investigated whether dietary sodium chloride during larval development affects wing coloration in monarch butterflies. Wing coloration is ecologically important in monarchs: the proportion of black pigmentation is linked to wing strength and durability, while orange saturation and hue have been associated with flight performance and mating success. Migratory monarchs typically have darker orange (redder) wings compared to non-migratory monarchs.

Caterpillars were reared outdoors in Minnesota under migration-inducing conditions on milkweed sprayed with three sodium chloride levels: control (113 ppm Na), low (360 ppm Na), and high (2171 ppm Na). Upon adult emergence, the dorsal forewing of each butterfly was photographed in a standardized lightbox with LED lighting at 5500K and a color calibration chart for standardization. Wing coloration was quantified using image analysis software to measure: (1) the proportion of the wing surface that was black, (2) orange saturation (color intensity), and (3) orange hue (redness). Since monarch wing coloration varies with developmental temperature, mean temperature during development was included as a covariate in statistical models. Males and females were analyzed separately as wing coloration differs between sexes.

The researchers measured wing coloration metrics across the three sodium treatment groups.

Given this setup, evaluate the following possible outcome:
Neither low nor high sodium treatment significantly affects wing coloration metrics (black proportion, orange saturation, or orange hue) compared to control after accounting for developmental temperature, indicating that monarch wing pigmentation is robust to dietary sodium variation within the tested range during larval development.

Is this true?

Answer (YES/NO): YES